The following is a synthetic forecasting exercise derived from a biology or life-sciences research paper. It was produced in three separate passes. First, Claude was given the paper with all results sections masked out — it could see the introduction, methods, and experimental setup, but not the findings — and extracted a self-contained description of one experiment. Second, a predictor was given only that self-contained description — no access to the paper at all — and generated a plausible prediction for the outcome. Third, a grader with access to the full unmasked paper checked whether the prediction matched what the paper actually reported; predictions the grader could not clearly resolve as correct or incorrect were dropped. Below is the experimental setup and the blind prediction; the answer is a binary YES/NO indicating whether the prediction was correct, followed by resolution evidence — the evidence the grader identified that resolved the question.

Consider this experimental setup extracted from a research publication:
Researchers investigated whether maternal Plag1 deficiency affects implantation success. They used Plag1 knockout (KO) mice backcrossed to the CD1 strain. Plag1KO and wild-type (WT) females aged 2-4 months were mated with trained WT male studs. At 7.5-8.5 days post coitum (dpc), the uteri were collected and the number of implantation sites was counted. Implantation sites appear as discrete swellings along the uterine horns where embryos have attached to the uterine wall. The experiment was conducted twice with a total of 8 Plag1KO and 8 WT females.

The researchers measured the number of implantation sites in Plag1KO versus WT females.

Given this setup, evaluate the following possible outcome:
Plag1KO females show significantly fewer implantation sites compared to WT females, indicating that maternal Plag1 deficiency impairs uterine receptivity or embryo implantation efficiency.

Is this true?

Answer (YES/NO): YES